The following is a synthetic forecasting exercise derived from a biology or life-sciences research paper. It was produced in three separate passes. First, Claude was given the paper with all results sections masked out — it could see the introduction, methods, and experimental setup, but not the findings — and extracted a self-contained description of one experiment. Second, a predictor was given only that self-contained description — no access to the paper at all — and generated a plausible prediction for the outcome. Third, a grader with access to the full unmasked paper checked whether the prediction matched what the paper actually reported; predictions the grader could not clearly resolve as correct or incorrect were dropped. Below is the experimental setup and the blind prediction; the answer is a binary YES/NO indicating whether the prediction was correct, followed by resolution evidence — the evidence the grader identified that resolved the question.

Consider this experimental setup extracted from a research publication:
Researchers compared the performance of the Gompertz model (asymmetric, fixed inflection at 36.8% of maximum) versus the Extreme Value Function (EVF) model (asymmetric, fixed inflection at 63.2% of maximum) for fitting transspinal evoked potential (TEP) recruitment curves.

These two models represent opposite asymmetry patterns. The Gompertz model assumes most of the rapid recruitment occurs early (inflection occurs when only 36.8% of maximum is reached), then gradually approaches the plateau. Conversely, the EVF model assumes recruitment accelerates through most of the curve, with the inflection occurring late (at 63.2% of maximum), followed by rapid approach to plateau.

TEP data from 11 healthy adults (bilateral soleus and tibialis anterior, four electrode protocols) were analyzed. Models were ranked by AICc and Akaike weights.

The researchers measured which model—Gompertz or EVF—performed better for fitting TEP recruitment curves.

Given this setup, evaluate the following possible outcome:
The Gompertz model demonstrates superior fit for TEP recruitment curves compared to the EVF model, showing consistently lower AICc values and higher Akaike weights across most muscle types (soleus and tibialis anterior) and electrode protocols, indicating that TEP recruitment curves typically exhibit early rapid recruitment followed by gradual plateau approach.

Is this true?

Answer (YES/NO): NO